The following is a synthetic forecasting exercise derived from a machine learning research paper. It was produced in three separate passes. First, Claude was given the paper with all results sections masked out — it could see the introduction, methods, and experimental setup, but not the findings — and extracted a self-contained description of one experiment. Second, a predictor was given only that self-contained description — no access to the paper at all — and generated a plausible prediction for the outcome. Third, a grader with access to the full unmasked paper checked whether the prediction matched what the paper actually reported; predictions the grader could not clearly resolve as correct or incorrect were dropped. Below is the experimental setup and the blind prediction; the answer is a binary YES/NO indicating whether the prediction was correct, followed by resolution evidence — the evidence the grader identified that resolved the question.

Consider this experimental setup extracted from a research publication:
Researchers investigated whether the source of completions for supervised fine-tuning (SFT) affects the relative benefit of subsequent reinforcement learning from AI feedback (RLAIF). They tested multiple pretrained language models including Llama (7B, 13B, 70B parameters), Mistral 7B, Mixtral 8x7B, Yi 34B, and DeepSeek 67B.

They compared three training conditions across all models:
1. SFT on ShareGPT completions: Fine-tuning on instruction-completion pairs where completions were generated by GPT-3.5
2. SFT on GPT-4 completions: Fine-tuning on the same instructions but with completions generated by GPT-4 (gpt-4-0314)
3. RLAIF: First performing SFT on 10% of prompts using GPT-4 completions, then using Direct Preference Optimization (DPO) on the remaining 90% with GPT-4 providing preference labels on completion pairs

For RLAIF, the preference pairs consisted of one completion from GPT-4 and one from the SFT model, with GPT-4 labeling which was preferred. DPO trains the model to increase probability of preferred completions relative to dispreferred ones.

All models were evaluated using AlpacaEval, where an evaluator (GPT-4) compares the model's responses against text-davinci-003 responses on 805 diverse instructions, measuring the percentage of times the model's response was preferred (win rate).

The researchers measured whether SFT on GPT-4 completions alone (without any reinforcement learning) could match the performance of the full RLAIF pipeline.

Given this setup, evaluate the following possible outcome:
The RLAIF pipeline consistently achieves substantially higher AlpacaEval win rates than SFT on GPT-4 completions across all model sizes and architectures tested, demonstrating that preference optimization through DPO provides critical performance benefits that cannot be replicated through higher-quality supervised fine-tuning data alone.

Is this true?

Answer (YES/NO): NO